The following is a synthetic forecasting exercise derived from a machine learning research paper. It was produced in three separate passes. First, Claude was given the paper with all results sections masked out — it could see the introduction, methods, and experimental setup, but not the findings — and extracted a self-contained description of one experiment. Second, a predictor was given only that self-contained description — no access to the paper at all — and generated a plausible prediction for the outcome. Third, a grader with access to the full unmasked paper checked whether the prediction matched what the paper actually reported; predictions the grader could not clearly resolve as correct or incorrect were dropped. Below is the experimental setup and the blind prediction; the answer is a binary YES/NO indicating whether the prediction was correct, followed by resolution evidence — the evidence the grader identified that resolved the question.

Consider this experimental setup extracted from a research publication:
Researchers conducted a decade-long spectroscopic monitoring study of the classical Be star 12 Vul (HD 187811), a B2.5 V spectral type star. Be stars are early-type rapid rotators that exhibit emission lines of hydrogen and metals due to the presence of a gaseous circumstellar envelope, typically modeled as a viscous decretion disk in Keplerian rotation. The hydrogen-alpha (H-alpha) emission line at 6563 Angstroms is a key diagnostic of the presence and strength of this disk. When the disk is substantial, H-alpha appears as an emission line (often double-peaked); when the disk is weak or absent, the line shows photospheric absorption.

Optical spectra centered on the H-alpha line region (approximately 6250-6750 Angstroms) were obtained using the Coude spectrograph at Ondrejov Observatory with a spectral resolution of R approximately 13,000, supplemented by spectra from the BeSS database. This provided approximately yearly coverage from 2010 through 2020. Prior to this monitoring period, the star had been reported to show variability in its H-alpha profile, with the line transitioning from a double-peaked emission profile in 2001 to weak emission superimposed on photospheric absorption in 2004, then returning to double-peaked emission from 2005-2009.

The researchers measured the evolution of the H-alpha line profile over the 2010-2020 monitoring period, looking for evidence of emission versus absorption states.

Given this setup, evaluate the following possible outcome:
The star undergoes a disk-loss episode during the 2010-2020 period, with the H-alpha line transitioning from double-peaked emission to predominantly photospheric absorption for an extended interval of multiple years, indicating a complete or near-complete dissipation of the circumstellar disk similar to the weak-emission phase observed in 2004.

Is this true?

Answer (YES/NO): YES